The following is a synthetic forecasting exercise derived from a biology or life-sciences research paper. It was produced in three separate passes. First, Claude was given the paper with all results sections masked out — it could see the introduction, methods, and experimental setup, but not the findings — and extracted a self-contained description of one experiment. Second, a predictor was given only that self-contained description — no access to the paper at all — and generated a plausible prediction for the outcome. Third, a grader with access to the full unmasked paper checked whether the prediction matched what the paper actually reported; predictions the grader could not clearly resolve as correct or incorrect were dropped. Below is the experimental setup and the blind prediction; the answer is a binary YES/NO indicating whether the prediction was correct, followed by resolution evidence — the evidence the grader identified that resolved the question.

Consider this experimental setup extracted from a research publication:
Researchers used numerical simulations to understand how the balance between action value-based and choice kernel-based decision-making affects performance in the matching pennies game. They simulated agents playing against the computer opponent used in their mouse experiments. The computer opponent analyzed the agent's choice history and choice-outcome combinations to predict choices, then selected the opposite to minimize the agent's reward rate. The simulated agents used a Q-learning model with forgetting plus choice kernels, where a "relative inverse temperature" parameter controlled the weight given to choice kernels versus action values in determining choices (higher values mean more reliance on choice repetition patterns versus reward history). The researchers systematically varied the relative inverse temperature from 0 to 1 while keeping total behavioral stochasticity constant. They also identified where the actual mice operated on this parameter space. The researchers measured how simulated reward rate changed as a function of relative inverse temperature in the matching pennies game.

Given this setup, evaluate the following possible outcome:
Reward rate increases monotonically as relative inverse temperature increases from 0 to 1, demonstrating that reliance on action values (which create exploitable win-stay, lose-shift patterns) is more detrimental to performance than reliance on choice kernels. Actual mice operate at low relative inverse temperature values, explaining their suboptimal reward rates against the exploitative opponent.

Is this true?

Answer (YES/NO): NO